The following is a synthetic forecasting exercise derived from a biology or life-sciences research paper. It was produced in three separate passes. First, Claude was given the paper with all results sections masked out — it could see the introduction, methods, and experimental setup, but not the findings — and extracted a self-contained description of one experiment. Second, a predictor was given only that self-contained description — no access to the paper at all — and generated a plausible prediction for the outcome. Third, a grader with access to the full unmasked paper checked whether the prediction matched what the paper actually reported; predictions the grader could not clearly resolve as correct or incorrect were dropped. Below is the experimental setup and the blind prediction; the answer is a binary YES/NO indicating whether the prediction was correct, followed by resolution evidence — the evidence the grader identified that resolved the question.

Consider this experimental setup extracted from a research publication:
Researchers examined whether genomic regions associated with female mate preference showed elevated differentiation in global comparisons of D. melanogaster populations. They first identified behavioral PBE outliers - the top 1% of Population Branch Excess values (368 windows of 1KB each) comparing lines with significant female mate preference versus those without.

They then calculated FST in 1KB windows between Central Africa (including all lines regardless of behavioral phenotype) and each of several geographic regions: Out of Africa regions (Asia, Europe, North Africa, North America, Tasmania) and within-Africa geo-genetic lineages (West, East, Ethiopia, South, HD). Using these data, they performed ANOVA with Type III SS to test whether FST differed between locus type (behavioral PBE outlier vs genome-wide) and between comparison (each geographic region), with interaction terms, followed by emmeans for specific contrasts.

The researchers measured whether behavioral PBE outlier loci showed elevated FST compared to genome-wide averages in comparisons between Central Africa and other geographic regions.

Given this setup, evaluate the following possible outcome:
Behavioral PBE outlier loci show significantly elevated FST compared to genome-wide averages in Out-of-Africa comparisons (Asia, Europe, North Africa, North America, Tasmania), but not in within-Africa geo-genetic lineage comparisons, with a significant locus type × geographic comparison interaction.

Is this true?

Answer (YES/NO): NO